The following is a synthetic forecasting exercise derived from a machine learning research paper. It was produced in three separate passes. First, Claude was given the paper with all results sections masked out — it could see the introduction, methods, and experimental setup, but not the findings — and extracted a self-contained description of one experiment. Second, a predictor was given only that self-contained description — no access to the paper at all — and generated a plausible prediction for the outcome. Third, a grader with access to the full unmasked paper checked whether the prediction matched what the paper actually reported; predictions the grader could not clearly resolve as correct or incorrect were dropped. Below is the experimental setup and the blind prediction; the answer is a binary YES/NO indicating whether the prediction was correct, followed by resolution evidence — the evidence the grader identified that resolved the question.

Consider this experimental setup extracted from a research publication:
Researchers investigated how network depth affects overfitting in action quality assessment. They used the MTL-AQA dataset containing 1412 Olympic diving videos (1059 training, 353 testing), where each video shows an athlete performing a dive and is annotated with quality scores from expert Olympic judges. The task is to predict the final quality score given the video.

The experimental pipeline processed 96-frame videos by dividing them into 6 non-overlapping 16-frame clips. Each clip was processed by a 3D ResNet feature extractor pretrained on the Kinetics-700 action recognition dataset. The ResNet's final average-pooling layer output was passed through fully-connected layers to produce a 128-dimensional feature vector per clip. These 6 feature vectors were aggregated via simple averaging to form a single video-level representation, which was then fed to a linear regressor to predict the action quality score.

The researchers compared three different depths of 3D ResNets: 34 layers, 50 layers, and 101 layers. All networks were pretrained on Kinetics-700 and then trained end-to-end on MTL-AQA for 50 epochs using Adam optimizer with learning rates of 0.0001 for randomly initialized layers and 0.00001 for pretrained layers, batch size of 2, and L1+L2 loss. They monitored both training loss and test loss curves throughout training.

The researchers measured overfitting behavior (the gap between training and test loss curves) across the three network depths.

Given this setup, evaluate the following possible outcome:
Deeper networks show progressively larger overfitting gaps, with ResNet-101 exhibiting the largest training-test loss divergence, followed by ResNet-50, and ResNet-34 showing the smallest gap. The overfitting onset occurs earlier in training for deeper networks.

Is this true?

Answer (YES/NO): NO